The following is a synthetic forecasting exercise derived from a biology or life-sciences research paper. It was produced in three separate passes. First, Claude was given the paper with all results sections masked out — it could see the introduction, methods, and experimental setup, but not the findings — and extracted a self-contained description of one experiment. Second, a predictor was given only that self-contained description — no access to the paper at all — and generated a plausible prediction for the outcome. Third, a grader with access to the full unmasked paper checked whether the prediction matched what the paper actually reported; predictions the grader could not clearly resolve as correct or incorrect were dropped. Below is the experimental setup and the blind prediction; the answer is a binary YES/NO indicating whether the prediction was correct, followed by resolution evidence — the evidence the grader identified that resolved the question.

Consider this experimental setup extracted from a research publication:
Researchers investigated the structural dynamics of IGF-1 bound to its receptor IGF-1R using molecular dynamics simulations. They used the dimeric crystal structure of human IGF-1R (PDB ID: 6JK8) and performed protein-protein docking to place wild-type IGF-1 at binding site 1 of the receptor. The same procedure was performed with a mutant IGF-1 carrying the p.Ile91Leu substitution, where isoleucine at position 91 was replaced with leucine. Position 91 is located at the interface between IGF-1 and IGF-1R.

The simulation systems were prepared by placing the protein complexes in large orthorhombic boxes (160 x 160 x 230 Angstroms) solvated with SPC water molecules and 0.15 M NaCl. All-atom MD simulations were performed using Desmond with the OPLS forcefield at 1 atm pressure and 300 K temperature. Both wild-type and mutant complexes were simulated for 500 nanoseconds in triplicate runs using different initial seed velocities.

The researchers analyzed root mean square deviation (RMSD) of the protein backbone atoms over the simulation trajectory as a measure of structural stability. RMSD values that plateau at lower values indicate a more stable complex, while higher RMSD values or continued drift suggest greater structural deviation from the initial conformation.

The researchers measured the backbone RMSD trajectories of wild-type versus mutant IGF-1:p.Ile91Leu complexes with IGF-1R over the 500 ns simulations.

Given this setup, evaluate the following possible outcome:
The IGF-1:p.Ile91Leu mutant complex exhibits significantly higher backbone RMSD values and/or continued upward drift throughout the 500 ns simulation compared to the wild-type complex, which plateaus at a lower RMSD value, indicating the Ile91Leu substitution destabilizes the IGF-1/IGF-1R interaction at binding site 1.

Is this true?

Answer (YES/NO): NO